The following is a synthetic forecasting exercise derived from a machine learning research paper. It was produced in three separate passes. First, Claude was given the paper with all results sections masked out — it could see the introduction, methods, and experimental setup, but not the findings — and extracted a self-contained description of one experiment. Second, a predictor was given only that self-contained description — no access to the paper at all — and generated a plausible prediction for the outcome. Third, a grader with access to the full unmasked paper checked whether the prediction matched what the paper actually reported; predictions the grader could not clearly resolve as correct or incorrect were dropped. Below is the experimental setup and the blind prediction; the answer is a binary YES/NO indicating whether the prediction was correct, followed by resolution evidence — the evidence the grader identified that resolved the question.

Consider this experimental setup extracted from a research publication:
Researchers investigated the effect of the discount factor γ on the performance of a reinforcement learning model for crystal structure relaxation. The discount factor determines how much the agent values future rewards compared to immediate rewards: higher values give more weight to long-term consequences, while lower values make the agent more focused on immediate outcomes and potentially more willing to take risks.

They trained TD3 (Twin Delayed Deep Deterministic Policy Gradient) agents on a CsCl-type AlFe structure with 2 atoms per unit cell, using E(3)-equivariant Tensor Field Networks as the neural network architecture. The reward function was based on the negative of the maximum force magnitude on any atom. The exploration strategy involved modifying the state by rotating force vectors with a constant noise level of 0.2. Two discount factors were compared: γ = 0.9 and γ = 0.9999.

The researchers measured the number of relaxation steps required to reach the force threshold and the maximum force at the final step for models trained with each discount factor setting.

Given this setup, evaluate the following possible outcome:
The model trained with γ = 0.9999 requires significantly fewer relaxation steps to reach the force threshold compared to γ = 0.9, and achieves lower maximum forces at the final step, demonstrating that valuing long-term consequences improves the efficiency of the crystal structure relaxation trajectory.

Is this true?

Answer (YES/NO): YES